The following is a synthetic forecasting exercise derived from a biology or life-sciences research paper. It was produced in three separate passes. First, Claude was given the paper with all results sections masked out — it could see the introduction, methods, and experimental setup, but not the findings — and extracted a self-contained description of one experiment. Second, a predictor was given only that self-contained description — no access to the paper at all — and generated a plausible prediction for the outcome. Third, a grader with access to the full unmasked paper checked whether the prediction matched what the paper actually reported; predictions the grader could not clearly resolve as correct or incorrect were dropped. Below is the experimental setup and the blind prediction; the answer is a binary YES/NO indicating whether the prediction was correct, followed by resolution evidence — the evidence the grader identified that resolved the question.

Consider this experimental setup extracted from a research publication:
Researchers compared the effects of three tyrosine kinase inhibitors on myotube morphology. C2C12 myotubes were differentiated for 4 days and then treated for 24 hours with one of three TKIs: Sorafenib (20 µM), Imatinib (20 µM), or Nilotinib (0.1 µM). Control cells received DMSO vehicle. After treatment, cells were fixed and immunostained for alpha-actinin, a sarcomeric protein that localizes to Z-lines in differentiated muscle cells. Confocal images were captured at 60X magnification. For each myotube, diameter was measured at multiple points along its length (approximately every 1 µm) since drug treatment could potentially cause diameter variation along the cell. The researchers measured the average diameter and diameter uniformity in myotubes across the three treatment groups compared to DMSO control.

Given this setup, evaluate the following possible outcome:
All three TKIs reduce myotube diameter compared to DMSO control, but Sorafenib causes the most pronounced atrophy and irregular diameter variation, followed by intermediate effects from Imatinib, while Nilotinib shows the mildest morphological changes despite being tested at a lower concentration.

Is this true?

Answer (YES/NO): NO